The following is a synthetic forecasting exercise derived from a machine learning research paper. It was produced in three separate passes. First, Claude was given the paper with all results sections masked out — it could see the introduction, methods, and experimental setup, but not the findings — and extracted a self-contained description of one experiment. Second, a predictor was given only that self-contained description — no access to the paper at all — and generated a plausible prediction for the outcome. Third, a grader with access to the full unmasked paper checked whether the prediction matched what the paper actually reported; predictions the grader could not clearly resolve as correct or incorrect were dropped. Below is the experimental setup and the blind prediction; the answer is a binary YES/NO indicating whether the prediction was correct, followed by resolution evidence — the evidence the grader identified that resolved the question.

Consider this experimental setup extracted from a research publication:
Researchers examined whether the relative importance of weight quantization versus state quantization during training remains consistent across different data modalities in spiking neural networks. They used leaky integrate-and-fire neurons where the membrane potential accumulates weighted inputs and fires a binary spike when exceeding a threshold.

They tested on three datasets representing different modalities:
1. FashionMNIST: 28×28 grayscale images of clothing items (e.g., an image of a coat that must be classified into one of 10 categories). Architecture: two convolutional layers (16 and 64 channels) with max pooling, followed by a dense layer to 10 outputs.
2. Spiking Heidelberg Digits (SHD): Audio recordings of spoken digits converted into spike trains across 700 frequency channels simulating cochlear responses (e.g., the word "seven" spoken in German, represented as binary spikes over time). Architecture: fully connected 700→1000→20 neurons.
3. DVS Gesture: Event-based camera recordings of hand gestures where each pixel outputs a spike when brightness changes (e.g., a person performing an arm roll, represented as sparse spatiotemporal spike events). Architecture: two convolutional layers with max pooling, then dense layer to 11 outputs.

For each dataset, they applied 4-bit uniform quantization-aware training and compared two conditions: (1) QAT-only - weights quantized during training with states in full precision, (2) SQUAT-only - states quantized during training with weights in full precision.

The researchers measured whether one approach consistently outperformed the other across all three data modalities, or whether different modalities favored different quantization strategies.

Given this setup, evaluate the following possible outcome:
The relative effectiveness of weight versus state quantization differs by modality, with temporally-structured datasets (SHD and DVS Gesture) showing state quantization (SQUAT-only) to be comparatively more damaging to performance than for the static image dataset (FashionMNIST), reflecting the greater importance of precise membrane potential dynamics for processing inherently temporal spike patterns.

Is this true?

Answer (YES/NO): NO